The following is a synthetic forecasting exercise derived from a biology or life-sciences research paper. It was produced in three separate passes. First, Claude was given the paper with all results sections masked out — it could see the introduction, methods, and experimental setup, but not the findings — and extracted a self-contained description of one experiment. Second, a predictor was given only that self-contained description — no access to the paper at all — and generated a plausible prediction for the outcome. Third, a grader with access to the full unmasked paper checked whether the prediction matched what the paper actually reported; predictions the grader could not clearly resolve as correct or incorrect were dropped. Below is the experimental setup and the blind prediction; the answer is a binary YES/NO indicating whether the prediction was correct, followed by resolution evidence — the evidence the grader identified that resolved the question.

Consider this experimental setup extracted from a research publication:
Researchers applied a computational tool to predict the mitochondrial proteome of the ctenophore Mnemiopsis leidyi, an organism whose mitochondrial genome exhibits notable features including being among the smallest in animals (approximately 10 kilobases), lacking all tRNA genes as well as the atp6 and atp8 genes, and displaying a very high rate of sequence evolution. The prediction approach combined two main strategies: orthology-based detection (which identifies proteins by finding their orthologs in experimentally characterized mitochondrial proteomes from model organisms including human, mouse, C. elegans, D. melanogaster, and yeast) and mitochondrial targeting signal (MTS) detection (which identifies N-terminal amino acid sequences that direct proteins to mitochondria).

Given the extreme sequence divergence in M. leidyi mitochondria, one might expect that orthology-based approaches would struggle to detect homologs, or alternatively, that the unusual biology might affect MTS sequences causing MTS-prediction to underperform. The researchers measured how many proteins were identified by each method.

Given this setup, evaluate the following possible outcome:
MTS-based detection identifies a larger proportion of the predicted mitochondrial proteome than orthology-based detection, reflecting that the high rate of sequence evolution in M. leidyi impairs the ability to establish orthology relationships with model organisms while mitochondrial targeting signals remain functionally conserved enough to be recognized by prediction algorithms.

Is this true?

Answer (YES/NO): NO